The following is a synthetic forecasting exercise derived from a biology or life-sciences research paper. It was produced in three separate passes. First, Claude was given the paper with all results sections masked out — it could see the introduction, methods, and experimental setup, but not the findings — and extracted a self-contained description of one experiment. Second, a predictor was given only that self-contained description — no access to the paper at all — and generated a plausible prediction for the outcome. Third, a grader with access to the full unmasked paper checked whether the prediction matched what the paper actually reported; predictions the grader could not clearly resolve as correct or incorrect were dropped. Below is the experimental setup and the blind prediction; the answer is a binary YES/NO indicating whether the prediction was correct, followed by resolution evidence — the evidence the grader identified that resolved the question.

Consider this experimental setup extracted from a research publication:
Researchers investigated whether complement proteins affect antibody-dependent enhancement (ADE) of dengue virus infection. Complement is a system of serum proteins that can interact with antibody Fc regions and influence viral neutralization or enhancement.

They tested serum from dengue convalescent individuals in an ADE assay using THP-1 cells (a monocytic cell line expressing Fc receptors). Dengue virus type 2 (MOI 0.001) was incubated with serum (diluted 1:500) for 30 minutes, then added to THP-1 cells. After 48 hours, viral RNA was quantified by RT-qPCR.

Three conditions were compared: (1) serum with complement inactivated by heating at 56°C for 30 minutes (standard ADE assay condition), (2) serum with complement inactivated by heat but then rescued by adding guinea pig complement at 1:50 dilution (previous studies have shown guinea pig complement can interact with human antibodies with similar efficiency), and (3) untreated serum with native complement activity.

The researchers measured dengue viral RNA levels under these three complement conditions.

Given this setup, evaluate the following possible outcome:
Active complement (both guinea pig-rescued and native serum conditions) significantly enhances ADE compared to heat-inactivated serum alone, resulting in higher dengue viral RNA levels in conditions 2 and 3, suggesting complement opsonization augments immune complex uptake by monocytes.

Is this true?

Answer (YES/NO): NO